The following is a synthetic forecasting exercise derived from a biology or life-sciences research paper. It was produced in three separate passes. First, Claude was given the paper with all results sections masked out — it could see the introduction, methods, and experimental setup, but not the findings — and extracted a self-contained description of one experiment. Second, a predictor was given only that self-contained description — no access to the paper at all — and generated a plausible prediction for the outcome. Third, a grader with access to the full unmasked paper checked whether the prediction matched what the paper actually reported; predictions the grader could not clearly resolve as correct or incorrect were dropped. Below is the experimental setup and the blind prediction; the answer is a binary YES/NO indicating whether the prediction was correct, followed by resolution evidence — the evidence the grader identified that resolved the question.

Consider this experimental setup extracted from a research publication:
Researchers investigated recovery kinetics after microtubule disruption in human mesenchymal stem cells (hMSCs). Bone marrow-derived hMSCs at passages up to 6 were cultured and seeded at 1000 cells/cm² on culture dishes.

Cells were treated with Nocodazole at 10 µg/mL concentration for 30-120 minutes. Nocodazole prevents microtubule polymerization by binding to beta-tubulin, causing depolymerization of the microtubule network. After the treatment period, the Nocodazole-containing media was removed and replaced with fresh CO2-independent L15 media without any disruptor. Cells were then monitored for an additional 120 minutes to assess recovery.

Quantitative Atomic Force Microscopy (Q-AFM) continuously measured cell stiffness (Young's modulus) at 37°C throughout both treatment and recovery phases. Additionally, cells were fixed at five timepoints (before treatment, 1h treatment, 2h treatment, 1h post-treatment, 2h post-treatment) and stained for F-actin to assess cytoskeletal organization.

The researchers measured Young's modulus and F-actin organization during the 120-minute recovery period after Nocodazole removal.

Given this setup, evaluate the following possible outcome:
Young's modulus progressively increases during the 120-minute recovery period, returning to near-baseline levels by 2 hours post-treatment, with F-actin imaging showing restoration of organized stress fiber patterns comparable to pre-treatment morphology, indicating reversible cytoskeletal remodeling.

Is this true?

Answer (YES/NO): NO